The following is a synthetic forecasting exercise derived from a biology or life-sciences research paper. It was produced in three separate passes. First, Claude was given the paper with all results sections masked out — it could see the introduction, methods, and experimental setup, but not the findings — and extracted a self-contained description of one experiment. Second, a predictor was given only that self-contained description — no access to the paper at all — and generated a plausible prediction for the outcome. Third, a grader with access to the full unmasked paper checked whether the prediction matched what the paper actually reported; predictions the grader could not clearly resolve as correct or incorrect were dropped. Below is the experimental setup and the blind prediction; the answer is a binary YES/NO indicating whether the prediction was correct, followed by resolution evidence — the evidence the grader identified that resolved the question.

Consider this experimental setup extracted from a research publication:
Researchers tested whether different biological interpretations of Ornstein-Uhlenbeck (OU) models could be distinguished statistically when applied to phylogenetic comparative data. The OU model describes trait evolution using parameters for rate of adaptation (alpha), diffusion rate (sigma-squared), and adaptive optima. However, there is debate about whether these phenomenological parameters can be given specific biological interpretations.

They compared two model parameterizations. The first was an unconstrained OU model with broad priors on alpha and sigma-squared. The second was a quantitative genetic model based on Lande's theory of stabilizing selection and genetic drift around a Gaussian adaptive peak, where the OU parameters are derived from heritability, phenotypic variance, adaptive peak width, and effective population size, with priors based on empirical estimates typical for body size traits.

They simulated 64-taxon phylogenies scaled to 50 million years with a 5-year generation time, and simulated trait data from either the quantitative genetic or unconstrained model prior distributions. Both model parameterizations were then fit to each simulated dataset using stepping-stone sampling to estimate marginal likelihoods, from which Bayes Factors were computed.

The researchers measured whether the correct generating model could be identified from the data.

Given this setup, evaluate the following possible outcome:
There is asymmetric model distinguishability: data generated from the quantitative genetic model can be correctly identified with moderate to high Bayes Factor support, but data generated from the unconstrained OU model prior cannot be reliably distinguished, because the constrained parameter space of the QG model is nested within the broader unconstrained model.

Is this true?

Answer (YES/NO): NO